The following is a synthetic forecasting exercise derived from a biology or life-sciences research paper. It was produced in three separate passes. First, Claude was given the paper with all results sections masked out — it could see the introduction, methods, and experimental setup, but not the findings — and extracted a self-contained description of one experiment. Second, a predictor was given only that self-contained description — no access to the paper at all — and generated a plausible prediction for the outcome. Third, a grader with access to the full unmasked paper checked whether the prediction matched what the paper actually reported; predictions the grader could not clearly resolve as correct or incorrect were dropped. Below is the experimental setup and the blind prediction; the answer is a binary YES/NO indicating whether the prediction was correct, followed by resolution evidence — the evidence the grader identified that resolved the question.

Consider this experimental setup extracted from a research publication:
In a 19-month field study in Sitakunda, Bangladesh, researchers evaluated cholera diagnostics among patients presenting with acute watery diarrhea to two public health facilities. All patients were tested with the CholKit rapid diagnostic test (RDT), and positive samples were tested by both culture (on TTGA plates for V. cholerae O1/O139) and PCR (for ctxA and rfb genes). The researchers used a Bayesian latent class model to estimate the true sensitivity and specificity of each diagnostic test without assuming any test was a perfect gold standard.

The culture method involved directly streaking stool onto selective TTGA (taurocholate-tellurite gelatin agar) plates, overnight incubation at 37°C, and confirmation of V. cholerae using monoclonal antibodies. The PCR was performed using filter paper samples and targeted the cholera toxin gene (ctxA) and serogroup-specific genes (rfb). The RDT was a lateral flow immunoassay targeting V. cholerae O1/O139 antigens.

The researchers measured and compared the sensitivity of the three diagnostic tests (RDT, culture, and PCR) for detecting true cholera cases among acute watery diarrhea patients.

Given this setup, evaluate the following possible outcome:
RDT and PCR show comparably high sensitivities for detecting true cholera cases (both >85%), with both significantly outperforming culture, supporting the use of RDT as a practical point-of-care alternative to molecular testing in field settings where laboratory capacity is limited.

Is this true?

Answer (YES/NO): YES